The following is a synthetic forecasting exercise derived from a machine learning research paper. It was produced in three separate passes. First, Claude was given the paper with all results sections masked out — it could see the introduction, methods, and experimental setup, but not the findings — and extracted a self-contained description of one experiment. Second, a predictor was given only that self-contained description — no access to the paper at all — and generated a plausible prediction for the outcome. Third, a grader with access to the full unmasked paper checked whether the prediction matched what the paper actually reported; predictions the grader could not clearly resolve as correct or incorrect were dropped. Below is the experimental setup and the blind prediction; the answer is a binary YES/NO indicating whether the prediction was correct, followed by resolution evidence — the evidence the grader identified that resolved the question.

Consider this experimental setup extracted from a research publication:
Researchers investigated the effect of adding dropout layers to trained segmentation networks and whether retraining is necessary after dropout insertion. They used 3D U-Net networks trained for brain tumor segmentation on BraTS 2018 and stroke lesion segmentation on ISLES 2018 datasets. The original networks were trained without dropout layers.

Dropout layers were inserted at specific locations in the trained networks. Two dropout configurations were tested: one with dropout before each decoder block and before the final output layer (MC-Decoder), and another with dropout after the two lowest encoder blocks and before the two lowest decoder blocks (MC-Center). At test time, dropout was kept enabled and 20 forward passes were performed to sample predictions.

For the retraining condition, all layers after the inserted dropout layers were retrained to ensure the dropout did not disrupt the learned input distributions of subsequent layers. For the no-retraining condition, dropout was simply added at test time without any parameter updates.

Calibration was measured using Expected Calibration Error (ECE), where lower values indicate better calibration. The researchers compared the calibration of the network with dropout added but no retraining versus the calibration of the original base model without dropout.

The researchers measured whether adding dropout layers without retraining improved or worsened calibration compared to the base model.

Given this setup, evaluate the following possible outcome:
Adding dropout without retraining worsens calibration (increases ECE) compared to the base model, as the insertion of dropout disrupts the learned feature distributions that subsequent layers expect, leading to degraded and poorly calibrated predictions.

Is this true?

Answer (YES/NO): YES